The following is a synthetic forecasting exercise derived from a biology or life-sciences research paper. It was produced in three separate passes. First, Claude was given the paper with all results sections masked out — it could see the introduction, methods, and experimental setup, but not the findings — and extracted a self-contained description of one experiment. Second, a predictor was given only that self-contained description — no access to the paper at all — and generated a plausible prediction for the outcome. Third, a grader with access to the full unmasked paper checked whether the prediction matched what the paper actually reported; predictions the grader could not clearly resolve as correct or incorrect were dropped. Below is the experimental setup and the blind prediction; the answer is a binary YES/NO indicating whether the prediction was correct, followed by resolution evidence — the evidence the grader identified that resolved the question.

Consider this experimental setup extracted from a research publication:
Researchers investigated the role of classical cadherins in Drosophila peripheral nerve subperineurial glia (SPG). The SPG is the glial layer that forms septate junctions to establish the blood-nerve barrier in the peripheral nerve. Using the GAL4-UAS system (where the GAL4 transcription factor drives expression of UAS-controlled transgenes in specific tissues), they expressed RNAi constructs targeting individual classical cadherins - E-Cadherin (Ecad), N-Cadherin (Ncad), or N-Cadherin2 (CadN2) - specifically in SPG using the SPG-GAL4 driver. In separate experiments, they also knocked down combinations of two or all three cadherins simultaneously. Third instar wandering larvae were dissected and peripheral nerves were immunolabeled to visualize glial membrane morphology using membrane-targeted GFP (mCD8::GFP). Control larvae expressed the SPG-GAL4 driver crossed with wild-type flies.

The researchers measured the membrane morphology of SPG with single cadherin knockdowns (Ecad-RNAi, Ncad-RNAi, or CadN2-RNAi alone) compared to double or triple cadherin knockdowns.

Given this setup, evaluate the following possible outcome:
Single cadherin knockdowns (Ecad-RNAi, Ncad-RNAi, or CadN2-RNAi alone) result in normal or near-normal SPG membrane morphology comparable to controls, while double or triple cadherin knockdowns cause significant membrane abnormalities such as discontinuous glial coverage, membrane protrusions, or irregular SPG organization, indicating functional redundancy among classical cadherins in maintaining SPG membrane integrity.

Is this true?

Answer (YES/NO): NO